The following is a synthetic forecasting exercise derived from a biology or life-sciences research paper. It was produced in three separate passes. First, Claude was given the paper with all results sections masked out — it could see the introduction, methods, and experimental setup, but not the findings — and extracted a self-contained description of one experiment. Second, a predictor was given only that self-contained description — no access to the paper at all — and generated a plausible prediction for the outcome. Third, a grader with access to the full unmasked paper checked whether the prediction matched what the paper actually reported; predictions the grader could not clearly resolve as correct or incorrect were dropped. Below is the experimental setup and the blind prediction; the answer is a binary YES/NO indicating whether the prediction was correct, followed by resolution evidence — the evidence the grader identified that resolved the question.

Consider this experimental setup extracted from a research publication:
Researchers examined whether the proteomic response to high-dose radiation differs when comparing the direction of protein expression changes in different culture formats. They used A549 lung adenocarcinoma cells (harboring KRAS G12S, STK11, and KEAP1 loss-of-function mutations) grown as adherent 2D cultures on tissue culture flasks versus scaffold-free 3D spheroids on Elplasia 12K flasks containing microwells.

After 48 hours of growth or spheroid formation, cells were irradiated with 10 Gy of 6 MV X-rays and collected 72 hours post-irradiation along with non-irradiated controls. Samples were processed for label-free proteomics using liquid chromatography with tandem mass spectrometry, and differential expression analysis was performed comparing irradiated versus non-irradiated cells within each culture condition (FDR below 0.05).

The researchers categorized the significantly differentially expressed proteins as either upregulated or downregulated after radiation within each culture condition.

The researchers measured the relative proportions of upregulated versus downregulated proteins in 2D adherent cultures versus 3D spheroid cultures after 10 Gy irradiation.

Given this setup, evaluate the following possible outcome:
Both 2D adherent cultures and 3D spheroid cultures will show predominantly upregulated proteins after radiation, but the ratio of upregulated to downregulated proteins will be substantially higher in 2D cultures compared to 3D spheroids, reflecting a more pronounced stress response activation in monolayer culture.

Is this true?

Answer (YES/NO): NO